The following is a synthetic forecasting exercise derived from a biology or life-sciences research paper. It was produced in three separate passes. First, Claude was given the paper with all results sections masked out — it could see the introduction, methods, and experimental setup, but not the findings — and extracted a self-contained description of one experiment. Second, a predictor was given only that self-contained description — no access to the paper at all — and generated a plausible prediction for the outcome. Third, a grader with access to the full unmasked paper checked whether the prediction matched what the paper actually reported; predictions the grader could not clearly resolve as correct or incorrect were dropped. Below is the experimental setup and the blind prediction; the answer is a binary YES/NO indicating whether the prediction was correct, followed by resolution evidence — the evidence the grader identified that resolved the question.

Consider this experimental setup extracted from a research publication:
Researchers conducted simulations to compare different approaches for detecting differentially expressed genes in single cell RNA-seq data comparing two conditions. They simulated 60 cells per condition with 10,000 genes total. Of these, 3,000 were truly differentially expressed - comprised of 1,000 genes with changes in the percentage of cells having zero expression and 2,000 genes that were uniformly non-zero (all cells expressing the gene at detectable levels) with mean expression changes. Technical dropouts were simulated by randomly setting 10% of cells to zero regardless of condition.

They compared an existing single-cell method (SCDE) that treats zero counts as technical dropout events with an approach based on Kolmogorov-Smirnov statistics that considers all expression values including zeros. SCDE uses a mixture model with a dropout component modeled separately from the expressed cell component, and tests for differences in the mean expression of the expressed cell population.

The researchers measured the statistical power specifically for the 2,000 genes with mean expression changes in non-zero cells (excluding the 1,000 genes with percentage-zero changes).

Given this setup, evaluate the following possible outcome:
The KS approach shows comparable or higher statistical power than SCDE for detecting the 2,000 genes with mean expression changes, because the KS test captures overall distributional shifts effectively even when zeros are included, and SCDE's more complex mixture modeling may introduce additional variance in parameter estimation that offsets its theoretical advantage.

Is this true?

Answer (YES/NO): YES